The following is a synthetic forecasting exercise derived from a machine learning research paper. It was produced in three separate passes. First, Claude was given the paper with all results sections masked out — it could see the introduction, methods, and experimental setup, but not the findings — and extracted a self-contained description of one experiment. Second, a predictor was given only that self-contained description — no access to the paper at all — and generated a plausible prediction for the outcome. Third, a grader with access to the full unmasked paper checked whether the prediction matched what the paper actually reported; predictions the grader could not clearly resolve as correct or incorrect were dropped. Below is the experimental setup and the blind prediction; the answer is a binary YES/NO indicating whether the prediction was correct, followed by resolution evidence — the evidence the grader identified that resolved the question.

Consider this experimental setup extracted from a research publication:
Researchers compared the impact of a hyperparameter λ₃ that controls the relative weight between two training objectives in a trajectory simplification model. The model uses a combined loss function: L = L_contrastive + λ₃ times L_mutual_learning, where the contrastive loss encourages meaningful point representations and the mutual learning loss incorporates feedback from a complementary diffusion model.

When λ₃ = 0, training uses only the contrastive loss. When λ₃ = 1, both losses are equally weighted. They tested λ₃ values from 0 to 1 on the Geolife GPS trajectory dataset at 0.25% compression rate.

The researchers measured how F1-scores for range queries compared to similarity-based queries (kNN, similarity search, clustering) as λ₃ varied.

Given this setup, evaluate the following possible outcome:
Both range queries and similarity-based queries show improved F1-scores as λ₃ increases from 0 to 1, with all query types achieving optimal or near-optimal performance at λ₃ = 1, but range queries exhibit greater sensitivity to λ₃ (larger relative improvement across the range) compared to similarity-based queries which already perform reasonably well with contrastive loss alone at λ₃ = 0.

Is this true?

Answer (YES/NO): NO